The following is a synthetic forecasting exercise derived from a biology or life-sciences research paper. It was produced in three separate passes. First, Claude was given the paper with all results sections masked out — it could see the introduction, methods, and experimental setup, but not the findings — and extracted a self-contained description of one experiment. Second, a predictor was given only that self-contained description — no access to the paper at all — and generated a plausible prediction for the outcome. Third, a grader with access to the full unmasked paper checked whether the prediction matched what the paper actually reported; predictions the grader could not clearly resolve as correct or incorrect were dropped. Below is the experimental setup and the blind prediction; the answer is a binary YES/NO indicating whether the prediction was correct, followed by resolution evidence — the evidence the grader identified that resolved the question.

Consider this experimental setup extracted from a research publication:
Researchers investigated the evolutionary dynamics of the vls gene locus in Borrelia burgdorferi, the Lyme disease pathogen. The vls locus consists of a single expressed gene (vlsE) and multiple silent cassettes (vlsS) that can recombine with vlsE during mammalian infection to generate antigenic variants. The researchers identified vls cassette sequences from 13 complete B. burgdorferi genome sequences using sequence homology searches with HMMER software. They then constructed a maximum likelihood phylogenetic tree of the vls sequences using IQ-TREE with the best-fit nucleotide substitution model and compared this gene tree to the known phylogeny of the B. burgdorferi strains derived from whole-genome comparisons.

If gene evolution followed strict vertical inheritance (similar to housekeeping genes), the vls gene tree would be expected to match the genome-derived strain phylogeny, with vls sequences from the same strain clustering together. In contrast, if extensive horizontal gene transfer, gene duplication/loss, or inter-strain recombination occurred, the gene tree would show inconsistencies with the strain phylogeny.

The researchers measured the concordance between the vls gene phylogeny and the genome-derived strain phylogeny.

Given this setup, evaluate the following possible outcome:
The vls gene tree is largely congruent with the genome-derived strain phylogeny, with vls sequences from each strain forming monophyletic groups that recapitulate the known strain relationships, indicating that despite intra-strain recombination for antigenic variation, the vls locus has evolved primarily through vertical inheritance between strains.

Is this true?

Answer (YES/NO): NO